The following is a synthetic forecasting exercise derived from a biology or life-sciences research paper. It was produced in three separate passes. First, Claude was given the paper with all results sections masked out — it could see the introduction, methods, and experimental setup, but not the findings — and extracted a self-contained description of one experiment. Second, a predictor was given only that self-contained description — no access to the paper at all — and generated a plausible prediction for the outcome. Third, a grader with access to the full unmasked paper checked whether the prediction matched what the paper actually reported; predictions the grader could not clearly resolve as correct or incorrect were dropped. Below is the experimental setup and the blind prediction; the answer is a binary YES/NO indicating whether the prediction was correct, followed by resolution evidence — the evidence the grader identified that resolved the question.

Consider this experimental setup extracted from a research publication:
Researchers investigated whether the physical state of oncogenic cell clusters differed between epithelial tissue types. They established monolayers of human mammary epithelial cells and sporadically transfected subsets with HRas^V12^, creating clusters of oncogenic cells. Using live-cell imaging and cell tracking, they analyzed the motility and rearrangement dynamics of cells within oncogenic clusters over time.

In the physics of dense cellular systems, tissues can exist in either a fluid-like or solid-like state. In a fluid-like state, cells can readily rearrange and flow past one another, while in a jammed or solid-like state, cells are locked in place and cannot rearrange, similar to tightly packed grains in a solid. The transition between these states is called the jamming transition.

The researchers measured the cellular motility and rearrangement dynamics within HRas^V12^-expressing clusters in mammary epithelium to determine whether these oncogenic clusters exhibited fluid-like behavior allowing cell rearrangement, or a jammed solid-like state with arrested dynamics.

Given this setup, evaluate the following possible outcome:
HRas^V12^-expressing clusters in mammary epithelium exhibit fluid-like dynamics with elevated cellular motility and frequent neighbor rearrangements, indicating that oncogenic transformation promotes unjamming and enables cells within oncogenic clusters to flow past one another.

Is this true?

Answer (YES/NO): NO